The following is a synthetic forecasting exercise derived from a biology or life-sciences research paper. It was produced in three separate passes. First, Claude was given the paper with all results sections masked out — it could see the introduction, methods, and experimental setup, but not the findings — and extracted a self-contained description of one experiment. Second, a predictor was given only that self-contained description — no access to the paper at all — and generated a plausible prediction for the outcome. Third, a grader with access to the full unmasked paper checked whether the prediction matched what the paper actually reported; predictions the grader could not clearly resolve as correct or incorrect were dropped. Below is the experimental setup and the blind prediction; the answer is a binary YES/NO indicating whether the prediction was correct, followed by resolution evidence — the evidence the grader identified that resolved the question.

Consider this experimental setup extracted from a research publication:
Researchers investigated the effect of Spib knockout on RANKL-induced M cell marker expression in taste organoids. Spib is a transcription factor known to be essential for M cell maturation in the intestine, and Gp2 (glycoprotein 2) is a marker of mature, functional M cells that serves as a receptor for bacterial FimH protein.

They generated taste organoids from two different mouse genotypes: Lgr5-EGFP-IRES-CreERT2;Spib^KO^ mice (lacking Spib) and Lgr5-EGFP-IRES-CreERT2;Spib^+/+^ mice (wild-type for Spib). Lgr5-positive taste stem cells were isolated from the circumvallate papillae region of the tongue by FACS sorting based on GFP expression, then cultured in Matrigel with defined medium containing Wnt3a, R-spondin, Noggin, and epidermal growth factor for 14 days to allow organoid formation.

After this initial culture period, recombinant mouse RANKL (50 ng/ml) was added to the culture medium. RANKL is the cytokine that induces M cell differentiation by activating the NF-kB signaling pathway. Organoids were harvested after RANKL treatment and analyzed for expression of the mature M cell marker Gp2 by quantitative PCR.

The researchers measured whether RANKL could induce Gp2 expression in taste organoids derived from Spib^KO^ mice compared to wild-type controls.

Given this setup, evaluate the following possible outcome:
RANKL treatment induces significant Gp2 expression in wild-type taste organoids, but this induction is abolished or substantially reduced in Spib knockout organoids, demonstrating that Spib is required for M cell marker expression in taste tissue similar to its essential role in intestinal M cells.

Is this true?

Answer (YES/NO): YES